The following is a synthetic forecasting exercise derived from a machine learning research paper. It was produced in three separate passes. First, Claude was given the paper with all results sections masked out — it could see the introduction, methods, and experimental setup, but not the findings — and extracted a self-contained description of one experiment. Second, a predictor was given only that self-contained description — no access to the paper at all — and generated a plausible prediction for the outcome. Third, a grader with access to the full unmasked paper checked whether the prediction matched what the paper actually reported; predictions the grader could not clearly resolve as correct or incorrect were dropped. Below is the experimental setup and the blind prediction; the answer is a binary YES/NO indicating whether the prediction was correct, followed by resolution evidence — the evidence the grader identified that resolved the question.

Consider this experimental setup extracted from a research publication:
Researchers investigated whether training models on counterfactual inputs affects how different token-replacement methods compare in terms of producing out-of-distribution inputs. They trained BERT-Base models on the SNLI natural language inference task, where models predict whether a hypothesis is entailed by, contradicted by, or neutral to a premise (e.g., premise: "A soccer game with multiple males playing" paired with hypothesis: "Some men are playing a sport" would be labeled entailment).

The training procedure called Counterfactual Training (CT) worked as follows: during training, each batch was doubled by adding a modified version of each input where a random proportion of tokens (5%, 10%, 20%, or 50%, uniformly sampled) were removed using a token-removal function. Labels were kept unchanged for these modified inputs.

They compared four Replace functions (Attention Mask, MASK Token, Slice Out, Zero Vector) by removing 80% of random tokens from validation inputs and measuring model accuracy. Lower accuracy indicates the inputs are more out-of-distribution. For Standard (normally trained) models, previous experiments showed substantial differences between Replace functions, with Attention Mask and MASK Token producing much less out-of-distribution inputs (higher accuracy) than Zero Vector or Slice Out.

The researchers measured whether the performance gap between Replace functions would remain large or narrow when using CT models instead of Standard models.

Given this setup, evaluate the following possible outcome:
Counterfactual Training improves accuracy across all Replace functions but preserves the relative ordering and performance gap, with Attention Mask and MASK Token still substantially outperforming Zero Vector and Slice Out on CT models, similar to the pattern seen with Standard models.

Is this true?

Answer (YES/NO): NO